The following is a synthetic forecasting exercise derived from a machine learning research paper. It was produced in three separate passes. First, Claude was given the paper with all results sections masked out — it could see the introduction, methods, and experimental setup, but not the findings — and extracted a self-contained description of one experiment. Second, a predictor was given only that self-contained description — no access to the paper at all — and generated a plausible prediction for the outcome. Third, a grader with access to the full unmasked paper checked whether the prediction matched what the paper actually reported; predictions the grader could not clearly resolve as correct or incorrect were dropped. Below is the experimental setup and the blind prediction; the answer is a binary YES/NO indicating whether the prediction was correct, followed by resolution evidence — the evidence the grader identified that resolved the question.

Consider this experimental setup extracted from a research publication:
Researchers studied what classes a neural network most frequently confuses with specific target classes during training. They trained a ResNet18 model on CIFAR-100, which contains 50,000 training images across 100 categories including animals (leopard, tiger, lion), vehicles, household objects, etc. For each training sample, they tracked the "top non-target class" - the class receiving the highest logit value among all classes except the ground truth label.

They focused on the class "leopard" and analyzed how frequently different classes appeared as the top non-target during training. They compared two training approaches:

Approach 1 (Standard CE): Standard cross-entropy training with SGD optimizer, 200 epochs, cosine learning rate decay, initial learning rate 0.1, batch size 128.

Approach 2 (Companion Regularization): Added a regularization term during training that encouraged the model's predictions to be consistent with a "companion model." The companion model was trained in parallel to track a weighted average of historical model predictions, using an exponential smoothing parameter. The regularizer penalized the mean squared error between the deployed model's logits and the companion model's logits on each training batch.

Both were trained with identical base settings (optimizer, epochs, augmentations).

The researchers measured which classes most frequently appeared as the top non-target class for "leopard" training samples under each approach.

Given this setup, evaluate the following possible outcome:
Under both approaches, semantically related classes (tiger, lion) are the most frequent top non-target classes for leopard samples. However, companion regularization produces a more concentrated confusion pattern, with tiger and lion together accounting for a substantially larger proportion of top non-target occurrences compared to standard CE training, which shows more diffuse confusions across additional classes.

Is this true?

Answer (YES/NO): NO